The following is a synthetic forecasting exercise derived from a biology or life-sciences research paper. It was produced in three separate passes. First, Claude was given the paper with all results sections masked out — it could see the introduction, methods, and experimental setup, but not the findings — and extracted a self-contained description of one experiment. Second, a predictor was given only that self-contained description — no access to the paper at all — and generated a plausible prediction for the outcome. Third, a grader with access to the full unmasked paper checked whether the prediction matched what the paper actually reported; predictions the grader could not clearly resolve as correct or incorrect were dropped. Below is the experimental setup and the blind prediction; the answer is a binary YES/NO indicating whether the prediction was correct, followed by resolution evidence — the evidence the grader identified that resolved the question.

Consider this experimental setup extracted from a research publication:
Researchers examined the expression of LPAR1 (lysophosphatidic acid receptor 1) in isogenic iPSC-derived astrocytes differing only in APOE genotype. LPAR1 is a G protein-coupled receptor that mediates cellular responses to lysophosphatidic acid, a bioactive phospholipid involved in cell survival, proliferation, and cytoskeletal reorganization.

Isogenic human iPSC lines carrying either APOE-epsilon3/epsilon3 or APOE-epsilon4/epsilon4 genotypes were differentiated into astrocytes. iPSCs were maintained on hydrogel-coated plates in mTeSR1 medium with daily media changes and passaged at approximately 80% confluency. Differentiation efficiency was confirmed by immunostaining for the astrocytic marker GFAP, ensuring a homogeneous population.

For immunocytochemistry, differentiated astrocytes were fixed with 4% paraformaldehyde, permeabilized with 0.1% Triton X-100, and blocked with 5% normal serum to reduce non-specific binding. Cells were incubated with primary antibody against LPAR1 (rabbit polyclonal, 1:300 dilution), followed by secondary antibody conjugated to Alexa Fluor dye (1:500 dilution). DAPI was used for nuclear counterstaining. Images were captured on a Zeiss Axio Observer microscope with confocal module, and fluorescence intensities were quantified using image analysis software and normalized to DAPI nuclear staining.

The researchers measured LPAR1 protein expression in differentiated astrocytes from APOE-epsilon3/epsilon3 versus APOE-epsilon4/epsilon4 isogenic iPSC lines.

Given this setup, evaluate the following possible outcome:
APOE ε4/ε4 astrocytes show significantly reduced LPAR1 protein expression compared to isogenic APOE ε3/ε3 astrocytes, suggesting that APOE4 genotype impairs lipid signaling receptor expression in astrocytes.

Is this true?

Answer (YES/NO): NO